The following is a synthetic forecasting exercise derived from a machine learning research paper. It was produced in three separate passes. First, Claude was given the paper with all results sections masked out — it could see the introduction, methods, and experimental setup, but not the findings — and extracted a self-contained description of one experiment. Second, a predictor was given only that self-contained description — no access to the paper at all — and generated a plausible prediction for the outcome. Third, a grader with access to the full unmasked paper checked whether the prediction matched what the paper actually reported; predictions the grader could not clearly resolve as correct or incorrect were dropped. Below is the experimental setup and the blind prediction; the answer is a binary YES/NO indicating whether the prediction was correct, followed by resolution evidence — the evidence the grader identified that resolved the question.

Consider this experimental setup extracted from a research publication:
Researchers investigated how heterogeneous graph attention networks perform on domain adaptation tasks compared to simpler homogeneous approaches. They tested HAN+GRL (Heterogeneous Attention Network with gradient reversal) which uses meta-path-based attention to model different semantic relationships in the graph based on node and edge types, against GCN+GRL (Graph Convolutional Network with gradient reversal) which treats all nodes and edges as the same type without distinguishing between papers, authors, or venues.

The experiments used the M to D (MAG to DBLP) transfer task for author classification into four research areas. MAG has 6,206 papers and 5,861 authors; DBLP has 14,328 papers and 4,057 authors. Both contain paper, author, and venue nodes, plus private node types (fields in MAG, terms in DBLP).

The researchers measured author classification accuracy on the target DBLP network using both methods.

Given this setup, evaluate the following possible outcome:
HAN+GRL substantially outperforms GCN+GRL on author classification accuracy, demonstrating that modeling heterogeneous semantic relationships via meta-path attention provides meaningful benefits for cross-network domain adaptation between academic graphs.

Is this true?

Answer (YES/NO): NO